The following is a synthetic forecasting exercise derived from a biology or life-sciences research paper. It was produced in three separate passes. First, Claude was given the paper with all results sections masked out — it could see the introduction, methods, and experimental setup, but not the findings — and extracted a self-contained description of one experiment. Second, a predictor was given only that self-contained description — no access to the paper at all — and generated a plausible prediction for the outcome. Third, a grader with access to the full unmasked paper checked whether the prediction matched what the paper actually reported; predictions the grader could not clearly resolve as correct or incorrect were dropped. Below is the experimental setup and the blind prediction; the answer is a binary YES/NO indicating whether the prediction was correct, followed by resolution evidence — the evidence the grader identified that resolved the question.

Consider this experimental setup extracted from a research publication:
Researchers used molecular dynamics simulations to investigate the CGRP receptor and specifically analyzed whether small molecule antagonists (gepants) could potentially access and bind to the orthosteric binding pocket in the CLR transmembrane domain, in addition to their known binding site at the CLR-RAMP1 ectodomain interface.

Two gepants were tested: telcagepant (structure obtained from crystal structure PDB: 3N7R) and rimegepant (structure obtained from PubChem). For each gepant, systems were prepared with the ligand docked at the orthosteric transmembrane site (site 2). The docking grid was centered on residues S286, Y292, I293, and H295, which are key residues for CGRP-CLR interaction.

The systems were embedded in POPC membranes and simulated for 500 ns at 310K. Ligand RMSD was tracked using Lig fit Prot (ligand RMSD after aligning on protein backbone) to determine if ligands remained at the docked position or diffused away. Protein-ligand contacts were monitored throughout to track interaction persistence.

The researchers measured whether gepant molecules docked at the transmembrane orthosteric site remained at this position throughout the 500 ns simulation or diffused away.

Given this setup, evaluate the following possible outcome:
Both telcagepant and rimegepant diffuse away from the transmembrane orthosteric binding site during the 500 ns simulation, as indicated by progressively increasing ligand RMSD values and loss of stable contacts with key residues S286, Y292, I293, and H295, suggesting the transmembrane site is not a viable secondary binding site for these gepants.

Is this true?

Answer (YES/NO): NO